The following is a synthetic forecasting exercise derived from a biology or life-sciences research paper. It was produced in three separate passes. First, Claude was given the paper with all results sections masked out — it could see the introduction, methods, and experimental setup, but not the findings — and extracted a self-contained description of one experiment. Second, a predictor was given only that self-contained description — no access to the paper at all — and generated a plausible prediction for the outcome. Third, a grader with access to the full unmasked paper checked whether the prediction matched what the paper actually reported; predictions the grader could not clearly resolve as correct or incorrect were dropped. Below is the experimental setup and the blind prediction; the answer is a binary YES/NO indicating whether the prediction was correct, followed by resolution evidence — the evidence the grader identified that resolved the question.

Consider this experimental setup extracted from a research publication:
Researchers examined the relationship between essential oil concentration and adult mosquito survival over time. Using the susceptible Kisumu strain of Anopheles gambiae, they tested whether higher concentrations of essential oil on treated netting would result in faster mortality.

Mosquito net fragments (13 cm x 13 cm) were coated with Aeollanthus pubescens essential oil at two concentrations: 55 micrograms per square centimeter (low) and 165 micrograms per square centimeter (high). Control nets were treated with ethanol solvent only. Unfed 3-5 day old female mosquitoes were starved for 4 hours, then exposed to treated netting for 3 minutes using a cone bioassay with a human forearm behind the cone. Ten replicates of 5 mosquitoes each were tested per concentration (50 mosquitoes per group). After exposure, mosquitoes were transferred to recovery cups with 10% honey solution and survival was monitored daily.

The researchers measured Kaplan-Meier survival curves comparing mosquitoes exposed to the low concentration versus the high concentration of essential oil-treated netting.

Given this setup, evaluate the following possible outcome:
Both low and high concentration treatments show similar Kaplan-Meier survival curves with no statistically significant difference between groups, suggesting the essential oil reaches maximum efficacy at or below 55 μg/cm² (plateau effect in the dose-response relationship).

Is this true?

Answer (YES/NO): NO